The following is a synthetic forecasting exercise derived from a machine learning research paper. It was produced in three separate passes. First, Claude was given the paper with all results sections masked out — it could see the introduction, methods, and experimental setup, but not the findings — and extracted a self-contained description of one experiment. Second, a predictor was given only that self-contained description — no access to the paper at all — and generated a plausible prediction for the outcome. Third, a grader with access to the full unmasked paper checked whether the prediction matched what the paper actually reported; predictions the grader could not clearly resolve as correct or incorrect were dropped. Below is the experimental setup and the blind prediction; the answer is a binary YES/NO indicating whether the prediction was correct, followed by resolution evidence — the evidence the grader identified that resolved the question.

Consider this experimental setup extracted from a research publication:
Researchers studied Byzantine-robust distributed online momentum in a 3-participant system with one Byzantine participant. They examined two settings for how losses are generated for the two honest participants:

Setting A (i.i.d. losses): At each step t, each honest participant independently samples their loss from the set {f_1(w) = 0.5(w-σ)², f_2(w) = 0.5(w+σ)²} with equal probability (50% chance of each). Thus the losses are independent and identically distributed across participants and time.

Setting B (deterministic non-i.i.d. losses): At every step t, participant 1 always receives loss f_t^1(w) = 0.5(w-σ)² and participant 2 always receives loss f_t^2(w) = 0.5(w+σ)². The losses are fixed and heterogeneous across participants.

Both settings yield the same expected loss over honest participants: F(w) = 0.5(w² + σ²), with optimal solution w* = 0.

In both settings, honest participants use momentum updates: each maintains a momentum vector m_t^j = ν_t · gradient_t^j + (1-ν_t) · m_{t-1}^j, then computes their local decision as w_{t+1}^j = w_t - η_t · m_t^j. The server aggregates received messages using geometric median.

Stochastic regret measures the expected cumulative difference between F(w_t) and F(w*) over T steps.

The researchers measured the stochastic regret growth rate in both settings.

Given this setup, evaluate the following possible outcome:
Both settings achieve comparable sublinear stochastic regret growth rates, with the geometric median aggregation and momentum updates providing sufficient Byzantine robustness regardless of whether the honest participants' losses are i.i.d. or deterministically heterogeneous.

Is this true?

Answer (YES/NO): NO